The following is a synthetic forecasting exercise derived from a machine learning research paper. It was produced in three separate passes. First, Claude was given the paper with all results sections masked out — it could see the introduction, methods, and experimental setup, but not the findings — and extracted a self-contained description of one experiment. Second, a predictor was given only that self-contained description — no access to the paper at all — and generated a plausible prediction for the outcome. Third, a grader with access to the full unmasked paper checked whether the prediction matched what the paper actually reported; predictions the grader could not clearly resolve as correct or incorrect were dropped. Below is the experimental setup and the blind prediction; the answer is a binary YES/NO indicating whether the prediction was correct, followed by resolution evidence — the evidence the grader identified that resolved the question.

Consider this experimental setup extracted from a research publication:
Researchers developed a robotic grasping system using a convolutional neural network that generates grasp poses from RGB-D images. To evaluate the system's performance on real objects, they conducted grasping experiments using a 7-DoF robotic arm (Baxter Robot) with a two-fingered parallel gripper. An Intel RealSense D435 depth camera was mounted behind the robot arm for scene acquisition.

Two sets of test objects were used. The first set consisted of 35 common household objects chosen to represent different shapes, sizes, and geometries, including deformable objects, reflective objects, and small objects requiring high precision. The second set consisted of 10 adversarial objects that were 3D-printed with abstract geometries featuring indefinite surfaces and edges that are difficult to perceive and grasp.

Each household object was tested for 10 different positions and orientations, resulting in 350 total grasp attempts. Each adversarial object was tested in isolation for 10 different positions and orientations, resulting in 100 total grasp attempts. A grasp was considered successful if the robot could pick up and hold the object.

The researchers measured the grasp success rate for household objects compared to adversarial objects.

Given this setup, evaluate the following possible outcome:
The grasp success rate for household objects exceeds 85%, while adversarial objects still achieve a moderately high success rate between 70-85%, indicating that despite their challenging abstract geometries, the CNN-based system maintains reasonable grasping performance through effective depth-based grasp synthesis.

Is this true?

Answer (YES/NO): NO